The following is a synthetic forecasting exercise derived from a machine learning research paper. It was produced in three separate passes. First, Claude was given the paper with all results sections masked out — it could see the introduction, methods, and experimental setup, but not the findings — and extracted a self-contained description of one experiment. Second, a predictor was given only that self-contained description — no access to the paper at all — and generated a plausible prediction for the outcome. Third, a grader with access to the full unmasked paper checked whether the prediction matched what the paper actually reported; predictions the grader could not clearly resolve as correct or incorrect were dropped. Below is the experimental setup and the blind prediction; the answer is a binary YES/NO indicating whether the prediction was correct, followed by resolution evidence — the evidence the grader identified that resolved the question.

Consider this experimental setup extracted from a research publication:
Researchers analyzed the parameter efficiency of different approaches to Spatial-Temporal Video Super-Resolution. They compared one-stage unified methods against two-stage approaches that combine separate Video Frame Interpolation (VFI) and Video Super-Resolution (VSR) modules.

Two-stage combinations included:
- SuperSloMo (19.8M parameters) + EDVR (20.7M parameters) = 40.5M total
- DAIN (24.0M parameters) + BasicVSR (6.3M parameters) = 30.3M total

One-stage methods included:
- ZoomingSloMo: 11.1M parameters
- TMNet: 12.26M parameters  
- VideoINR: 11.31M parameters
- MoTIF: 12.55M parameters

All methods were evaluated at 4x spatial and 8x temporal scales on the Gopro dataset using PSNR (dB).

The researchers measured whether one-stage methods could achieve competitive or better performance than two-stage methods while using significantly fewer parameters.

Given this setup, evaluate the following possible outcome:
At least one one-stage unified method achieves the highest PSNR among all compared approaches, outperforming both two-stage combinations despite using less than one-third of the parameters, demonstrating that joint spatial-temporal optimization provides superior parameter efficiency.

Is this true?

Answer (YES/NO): NO